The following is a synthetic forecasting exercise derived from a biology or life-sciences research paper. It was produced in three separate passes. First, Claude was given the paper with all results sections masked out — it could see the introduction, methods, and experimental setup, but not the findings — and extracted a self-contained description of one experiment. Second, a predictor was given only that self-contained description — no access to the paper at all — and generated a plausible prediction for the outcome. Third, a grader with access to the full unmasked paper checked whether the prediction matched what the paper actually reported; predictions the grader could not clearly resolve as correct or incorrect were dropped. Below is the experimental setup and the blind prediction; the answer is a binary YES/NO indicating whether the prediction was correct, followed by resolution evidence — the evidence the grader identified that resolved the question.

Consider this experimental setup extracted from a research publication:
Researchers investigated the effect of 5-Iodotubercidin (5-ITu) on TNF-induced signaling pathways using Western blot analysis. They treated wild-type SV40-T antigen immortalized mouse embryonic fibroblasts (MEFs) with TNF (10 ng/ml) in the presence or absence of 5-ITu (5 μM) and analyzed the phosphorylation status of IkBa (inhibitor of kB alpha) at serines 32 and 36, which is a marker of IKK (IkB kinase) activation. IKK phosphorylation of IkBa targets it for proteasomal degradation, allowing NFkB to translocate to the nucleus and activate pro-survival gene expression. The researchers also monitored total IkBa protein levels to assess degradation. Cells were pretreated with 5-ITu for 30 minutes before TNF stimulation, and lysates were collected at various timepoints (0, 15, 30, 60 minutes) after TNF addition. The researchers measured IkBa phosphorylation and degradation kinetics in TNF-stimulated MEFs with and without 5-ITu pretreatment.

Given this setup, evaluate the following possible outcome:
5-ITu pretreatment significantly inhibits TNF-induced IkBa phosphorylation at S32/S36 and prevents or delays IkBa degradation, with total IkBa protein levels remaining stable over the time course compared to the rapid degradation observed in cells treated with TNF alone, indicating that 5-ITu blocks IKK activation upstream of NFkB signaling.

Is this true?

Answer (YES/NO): NO